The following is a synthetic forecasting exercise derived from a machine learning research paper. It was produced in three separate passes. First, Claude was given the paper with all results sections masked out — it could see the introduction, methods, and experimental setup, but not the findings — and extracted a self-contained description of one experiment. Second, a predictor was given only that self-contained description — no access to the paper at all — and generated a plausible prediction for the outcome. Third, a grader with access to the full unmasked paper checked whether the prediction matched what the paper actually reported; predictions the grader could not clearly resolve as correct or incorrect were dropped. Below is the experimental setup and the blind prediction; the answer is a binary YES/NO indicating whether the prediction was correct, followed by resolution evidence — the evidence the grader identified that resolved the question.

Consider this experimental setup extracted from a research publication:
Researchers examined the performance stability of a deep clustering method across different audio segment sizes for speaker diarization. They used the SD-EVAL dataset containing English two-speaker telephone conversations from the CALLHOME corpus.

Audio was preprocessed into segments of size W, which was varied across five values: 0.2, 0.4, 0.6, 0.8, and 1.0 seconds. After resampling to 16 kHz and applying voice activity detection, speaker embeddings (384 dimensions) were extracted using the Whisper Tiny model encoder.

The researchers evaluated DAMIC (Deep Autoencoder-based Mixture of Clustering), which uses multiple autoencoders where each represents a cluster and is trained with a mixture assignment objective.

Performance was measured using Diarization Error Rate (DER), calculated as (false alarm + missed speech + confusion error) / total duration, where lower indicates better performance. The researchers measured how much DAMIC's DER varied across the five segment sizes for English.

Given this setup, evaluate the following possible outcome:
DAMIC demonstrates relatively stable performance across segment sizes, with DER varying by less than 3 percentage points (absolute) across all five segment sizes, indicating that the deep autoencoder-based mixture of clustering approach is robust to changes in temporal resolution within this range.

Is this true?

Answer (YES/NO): YES